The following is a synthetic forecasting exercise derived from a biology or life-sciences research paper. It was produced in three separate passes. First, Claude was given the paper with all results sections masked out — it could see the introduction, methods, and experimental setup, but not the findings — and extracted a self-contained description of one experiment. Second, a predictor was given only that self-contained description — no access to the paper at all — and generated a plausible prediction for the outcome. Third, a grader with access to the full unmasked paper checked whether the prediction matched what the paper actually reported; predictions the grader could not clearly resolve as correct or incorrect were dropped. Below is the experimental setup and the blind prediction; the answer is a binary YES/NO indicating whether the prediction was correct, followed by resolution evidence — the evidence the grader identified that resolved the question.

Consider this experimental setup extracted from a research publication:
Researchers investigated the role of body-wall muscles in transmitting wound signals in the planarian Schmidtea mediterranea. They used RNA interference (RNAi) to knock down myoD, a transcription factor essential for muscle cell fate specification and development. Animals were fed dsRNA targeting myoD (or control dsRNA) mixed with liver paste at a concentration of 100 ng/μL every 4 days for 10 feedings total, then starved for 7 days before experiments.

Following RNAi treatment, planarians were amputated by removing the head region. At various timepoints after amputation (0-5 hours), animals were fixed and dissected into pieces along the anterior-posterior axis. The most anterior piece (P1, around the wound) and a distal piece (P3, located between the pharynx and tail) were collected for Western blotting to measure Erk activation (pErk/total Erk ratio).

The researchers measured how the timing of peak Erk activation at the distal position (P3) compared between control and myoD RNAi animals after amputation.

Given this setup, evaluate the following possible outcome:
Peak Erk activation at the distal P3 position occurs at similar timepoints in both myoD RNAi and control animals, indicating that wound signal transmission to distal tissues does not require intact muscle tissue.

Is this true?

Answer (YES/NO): NO